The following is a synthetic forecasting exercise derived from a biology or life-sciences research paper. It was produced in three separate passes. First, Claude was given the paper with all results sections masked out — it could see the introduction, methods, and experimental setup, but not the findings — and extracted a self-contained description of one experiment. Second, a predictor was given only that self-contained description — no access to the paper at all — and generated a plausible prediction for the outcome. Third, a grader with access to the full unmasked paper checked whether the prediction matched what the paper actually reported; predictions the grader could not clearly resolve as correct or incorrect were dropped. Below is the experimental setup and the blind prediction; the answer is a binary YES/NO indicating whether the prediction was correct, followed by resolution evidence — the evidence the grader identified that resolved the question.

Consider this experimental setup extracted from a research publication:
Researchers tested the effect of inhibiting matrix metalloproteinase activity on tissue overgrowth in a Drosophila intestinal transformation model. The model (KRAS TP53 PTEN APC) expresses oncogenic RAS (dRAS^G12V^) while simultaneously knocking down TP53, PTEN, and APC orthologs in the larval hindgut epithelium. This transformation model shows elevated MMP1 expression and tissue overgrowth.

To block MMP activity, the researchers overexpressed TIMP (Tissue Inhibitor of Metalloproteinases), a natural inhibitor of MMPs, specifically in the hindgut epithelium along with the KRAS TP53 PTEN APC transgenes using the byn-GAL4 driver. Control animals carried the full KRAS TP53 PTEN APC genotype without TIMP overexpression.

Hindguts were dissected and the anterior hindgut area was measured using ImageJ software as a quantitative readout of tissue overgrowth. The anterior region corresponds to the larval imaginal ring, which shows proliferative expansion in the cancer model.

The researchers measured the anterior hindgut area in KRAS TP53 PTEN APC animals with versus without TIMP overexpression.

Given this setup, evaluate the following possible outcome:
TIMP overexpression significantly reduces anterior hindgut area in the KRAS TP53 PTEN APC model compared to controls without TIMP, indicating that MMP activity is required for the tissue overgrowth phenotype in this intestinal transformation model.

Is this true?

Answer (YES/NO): YES